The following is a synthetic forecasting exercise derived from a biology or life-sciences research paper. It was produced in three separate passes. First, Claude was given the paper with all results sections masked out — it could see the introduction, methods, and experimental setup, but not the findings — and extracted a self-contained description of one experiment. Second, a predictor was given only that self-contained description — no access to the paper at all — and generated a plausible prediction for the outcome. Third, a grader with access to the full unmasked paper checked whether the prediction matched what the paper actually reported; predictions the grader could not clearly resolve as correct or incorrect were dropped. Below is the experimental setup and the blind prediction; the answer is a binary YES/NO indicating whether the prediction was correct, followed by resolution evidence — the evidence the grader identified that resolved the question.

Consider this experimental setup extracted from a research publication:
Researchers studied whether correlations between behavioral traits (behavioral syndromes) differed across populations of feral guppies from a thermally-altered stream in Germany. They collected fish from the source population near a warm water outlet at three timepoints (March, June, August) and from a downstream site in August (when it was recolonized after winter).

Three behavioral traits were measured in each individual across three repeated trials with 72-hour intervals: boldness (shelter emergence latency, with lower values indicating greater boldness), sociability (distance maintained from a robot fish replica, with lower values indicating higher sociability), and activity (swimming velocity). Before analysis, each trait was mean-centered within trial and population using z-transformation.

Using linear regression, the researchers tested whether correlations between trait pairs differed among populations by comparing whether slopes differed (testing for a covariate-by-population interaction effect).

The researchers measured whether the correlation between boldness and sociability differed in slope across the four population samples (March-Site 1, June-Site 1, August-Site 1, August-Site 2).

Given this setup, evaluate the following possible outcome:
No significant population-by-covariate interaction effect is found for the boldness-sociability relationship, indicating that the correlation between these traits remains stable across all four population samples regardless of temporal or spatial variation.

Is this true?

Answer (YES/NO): YES